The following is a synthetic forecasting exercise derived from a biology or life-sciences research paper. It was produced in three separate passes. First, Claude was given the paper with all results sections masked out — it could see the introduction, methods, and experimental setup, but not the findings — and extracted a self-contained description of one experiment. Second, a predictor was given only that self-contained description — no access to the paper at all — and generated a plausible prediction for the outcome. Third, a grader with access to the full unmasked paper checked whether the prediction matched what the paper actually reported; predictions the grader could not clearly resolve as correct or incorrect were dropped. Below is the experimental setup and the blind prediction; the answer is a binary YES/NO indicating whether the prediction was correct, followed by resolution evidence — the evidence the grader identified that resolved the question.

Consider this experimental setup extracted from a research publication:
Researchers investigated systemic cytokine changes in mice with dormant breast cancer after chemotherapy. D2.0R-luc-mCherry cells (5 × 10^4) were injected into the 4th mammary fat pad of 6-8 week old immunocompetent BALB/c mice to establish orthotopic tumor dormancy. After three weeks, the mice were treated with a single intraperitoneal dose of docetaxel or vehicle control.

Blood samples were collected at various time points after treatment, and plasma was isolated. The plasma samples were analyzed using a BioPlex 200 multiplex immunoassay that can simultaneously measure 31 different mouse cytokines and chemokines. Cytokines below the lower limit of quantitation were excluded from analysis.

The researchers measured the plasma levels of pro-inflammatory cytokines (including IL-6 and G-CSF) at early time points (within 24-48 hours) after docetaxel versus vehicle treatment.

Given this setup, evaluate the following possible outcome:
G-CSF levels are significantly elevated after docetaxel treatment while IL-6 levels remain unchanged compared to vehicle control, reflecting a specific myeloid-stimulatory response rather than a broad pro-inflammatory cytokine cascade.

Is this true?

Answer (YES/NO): NO